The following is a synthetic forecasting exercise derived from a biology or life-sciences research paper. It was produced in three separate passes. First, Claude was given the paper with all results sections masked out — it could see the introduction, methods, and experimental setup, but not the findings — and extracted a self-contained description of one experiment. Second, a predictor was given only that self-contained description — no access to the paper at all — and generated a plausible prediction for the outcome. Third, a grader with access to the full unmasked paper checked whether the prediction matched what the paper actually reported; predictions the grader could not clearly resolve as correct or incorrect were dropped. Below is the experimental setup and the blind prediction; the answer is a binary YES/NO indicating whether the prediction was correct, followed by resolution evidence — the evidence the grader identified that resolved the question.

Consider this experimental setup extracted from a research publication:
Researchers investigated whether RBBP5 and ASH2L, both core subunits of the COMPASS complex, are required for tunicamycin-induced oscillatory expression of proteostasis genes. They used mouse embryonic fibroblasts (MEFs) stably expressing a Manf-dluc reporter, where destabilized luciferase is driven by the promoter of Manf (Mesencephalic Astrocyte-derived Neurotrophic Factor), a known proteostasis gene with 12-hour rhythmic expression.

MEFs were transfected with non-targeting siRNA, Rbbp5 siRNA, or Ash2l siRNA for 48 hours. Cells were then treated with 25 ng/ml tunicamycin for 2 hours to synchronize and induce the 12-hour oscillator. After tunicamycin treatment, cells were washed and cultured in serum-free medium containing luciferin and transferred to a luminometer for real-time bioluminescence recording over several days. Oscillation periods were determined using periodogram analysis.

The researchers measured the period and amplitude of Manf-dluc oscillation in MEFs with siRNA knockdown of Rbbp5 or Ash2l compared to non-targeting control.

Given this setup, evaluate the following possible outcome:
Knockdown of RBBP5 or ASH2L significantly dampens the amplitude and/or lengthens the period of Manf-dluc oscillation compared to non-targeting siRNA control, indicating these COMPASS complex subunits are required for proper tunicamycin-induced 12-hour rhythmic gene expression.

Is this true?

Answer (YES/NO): NO